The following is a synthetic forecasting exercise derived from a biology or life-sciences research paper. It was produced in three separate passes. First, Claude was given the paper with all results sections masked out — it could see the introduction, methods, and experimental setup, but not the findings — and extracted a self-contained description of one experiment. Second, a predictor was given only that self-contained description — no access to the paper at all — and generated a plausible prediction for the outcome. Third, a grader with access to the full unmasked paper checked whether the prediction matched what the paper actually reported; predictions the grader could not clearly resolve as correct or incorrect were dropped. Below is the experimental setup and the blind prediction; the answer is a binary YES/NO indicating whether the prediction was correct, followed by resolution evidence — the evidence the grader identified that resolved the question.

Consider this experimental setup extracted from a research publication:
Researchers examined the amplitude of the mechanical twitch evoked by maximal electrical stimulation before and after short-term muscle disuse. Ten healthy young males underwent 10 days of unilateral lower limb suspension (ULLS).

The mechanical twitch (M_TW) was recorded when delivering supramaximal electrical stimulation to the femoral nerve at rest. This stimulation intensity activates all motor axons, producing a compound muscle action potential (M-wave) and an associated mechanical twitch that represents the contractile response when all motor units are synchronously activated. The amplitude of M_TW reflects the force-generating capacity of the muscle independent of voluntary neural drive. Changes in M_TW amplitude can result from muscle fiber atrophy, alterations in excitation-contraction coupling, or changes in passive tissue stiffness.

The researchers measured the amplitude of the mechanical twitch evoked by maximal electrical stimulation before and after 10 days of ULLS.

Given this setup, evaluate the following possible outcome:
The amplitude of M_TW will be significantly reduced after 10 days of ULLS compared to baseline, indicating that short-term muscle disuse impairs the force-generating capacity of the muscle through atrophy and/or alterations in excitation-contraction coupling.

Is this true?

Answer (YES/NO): NO